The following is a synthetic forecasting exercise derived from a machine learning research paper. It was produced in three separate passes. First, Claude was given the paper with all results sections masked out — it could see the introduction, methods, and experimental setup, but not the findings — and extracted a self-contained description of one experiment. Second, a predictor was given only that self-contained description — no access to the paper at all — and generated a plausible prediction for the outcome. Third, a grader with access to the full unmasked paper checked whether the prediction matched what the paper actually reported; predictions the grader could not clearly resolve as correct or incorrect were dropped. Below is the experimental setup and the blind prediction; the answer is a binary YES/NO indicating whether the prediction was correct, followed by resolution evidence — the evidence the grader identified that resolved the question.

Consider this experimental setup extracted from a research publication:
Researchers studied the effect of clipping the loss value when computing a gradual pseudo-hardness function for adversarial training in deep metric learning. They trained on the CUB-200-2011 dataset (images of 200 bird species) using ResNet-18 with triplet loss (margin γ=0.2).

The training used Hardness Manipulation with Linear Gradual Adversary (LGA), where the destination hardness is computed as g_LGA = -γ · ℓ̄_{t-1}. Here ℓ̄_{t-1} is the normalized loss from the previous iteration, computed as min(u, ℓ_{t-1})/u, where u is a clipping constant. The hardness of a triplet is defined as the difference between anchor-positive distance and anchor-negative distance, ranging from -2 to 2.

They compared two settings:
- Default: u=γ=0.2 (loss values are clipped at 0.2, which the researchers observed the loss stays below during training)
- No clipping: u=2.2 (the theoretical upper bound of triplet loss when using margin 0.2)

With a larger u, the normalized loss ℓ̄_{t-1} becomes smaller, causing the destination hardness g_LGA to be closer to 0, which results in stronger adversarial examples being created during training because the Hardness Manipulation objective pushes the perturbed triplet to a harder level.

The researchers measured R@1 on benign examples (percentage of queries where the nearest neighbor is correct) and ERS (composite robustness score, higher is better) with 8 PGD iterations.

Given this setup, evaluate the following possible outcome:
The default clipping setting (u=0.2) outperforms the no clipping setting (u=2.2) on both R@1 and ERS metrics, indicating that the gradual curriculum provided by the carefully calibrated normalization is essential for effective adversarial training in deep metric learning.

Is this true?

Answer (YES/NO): NO